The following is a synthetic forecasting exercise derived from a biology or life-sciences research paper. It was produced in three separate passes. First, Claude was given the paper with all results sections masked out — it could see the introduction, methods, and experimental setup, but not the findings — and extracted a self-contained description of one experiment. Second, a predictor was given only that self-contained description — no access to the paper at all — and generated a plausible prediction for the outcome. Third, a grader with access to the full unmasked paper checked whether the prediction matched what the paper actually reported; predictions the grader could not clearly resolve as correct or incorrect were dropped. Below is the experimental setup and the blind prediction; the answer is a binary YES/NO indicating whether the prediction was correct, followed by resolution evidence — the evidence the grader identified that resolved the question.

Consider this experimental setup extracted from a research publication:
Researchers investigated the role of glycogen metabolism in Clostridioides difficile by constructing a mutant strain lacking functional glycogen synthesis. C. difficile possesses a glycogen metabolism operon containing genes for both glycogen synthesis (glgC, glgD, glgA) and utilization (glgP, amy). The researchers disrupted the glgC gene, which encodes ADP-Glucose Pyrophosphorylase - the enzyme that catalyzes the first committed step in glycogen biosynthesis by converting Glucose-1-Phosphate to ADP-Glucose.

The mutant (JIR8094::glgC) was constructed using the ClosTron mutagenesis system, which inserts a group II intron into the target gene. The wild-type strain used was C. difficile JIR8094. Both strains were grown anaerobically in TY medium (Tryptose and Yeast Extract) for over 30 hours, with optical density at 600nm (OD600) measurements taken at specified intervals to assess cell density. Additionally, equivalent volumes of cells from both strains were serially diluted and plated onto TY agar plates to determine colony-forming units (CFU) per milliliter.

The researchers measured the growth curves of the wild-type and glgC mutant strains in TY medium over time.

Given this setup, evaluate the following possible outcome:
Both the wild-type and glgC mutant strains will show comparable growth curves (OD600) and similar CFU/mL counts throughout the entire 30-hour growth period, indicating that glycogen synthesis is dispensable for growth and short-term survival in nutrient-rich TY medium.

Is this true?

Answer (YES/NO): YES